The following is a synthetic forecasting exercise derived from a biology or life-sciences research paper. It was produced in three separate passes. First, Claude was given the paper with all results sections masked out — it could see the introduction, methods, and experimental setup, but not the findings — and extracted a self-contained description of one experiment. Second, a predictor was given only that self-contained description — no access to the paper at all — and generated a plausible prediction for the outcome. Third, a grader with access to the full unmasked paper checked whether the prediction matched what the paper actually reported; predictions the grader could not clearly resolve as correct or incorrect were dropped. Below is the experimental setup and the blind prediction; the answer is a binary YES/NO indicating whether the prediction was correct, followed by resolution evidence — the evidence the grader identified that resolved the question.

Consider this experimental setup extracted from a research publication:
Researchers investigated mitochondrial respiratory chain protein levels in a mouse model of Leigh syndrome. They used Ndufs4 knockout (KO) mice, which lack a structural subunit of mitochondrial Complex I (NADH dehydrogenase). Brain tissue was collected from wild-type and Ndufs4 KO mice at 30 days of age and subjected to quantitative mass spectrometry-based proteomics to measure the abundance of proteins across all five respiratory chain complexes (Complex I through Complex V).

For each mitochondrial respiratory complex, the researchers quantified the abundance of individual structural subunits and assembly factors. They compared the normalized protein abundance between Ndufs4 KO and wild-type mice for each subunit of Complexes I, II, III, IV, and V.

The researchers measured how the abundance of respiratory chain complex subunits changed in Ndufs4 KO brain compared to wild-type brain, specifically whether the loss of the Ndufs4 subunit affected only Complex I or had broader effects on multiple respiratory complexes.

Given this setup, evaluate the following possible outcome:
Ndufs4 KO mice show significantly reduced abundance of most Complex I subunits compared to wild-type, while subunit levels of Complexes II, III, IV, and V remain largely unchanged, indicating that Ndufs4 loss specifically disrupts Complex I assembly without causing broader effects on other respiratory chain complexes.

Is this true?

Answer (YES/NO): NO